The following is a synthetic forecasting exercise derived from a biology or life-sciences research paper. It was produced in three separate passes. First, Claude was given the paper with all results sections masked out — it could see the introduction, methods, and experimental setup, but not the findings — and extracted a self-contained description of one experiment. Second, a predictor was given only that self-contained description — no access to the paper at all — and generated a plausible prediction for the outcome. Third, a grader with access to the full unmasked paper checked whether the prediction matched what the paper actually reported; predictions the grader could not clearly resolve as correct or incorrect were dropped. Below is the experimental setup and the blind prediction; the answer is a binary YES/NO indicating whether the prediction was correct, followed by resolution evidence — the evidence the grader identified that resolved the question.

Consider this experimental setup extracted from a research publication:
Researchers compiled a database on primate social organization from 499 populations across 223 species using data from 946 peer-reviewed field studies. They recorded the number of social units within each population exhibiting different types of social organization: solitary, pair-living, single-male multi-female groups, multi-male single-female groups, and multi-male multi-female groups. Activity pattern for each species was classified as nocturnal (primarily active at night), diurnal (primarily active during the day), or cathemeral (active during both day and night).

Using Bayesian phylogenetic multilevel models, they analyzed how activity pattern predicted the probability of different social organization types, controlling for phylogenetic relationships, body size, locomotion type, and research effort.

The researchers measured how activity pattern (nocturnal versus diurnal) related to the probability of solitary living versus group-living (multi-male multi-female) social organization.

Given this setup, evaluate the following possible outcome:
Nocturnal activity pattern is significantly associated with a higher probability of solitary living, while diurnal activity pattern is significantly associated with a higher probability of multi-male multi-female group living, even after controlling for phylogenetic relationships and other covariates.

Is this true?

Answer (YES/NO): NO